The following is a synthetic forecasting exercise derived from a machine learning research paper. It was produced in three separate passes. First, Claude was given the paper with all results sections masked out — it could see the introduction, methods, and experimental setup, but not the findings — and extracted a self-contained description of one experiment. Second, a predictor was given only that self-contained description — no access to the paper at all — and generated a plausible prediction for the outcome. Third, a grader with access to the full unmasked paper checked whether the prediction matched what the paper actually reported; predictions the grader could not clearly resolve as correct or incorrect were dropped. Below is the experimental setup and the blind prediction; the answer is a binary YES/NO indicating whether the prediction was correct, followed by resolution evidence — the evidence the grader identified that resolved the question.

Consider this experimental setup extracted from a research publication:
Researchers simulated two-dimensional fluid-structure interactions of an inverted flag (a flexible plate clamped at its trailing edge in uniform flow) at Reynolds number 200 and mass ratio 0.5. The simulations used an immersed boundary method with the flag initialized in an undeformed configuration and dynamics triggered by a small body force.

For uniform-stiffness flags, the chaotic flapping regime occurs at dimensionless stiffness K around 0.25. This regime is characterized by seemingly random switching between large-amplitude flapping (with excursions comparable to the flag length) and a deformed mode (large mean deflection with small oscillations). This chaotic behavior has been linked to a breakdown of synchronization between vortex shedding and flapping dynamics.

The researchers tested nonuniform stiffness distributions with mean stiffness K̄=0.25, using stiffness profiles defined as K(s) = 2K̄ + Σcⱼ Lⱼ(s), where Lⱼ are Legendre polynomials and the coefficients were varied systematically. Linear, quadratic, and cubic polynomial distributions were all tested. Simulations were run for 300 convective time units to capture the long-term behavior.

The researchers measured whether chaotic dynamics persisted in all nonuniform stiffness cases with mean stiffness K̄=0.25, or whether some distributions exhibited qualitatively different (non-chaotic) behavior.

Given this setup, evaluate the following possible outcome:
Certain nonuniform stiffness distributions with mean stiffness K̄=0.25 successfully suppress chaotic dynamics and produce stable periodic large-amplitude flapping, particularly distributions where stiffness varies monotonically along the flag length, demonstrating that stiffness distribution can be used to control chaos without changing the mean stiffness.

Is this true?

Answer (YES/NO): YES